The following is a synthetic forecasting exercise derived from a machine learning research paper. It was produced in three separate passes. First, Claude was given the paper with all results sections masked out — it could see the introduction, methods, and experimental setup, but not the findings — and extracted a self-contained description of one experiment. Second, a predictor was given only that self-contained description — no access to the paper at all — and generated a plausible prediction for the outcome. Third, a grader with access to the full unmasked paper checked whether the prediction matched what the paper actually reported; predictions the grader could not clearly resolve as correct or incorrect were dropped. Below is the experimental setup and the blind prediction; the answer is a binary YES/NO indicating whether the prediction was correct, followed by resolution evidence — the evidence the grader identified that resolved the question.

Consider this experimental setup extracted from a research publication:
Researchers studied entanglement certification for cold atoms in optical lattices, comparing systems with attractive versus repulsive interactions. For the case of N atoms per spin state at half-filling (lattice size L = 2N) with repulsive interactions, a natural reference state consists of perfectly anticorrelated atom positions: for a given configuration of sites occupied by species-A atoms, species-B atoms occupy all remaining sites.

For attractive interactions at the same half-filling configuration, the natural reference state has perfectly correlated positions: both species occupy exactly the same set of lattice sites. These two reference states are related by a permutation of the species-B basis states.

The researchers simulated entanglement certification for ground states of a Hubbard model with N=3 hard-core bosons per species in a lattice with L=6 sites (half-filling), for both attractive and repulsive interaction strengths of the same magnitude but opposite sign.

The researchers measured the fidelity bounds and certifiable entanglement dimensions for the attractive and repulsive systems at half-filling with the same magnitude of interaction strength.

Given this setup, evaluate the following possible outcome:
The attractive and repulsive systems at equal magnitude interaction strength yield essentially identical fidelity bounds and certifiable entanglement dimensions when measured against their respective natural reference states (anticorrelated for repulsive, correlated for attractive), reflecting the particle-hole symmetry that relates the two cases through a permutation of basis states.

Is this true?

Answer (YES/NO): YES